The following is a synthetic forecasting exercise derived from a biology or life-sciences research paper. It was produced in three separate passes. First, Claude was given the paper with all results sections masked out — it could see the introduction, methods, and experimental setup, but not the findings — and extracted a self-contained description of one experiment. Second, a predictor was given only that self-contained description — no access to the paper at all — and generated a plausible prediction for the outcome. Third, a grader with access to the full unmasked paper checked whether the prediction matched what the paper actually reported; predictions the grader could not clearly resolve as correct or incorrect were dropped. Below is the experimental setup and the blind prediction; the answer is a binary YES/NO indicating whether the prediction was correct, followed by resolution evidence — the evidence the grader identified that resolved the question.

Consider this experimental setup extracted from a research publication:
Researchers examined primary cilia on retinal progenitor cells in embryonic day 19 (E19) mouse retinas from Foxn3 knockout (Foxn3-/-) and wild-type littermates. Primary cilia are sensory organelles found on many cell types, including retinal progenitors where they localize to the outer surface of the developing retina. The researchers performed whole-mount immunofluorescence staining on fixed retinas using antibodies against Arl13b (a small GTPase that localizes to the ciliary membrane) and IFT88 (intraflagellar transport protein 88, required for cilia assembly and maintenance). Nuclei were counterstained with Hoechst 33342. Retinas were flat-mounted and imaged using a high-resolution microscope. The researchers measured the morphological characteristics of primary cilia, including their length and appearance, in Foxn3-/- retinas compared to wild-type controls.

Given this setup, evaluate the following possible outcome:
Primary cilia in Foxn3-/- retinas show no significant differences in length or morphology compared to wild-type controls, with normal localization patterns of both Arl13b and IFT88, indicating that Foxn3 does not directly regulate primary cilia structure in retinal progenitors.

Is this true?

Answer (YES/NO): NO